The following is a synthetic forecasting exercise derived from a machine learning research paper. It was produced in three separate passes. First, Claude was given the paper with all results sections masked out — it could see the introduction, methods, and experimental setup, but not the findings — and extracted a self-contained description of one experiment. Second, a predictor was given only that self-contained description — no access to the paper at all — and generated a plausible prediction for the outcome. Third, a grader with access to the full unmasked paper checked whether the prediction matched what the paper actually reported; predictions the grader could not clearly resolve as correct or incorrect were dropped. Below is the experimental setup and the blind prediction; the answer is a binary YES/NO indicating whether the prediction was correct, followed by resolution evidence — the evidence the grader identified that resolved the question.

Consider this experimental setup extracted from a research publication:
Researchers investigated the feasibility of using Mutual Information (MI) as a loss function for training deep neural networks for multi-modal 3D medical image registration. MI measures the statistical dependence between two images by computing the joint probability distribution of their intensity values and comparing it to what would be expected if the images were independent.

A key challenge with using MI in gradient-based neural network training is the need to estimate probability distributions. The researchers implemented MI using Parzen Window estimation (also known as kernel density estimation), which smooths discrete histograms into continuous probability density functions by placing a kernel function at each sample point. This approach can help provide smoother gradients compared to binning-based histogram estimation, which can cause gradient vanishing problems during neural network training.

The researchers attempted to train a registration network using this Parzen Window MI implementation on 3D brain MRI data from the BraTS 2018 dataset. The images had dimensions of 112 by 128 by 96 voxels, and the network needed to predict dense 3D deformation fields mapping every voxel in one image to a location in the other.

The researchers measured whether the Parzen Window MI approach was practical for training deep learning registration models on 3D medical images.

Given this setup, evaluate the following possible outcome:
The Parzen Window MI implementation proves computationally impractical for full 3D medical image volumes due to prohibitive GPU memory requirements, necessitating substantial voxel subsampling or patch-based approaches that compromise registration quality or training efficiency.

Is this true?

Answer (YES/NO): NO